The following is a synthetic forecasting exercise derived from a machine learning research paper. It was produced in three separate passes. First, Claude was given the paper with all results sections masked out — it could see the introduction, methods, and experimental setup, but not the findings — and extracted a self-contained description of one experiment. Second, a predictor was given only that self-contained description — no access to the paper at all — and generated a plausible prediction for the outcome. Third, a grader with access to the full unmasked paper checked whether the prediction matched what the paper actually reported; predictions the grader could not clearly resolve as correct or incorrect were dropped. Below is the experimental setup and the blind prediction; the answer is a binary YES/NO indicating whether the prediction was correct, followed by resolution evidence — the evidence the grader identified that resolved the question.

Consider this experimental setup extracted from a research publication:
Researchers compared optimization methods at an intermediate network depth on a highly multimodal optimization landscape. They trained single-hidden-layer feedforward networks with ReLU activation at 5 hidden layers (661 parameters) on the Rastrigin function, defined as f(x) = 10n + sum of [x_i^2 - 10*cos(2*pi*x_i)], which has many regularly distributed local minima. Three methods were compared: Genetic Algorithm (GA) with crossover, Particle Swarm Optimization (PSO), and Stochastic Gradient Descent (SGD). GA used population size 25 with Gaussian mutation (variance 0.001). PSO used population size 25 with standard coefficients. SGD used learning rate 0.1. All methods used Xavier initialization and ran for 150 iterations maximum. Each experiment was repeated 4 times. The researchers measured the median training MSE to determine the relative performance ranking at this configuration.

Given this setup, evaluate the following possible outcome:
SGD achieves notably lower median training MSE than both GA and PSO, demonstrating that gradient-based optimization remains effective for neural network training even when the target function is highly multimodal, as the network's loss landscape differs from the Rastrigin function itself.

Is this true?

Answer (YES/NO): NO